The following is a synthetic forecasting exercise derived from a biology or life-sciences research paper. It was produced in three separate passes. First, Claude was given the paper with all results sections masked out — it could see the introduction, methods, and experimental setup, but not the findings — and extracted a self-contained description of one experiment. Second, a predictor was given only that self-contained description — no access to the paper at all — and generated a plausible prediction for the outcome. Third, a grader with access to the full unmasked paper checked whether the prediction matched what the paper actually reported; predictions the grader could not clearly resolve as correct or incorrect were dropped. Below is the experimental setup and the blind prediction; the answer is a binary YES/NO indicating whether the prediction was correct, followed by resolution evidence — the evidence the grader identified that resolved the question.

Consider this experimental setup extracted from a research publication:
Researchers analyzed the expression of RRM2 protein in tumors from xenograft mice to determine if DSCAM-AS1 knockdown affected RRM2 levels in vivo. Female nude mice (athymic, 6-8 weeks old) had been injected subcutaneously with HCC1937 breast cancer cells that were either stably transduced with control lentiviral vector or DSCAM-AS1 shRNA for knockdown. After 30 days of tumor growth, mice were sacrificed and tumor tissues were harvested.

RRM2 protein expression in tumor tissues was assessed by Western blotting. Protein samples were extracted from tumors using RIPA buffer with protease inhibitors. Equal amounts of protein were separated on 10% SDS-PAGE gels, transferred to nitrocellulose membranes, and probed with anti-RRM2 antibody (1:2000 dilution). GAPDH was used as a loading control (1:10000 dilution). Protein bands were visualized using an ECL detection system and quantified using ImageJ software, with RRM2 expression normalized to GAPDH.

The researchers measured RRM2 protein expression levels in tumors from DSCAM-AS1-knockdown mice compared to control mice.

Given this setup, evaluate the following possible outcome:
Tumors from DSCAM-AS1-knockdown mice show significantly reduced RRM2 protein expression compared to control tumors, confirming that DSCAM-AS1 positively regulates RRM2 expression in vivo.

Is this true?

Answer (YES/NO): YES